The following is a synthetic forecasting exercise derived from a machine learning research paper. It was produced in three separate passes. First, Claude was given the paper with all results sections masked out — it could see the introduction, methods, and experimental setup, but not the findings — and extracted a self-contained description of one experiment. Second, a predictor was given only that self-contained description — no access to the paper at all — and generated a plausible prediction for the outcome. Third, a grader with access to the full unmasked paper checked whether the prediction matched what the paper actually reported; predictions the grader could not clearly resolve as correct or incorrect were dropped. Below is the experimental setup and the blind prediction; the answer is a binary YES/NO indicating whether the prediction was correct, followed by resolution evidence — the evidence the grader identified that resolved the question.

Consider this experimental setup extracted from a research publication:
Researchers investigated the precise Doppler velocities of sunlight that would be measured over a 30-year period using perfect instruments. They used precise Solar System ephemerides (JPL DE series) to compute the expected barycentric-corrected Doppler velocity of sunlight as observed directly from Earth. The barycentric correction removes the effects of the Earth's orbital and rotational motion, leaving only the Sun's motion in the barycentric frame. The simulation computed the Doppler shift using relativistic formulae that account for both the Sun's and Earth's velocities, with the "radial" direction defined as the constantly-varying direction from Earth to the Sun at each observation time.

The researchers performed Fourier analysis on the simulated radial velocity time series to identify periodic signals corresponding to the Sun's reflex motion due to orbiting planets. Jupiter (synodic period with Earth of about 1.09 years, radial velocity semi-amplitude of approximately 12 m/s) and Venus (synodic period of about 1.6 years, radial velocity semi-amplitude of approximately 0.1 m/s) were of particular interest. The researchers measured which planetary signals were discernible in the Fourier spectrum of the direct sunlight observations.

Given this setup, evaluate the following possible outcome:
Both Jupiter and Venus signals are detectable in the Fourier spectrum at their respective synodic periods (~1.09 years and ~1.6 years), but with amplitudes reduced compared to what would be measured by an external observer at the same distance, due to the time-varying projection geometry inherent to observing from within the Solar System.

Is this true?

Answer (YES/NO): NO